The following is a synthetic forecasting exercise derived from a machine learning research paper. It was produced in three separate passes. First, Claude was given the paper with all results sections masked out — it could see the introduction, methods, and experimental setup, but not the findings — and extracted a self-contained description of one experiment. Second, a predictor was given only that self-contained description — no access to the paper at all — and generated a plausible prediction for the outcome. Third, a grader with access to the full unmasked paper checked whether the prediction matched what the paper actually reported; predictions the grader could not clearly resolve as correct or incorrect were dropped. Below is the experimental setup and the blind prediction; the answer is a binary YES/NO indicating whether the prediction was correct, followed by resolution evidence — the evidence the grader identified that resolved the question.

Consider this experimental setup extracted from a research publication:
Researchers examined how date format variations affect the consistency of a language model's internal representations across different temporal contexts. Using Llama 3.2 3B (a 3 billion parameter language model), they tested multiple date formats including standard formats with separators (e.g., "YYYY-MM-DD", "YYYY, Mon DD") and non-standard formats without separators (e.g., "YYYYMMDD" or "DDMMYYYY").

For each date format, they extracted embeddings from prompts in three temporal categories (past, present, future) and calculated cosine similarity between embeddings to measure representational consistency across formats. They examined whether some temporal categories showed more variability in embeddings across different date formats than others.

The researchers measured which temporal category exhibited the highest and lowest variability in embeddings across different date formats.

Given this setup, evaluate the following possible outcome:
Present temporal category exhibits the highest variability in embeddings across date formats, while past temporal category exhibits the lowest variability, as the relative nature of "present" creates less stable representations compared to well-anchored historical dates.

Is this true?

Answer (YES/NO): NO